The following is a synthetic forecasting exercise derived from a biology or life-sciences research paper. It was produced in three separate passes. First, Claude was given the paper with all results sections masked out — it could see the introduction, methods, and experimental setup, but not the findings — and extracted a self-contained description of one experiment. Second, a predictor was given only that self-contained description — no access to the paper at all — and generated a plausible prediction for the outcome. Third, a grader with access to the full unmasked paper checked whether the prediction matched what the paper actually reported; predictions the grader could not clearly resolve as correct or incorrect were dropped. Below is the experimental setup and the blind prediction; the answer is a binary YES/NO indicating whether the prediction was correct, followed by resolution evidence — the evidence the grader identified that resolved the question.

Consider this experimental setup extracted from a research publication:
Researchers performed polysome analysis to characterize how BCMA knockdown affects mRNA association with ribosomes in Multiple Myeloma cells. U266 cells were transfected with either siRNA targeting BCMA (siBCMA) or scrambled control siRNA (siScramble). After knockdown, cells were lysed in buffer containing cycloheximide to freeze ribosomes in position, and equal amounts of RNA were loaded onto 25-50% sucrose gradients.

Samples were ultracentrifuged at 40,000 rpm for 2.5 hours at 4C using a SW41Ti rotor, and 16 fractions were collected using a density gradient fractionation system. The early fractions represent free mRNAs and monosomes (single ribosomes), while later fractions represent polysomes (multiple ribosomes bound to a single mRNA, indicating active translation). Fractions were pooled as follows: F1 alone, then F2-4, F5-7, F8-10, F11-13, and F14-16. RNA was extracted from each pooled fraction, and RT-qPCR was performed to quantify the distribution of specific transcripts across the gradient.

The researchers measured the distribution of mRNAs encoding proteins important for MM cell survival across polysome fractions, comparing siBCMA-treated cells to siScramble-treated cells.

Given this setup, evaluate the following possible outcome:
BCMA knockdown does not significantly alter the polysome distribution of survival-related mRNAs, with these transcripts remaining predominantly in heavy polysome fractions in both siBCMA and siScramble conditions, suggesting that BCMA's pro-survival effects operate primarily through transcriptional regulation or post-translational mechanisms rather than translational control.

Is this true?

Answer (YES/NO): NO